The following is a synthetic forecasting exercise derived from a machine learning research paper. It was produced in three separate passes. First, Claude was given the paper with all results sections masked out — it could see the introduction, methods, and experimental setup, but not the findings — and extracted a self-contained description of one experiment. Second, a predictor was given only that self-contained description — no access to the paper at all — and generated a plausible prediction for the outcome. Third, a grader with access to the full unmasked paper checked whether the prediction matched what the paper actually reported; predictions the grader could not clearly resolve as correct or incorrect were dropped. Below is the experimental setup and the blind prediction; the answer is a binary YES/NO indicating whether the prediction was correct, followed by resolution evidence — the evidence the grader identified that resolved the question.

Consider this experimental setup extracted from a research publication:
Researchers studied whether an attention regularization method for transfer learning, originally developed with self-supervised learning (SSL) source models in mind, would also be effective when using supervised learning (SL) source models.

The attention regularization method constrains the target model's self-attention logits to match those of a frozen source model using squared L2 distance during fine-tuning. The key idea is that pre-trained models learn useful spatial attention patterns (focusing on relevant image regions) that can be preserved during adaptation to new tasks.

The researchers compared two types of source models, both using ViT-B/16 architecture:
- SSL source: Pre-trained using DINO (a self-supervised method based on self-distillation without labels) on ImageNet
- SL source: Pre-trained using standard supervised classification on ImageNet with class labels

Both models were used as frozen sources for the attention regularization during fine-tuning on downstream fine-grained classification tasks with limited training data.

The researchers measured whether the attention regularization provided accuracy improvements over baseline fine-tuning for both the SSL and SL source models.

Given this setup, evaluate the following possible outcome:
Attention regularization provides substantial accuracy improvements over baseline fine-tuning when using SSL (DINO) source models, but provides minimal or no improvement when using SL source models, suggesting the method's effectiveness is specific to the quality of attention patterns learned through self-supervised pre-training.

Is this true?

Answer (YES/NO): NO